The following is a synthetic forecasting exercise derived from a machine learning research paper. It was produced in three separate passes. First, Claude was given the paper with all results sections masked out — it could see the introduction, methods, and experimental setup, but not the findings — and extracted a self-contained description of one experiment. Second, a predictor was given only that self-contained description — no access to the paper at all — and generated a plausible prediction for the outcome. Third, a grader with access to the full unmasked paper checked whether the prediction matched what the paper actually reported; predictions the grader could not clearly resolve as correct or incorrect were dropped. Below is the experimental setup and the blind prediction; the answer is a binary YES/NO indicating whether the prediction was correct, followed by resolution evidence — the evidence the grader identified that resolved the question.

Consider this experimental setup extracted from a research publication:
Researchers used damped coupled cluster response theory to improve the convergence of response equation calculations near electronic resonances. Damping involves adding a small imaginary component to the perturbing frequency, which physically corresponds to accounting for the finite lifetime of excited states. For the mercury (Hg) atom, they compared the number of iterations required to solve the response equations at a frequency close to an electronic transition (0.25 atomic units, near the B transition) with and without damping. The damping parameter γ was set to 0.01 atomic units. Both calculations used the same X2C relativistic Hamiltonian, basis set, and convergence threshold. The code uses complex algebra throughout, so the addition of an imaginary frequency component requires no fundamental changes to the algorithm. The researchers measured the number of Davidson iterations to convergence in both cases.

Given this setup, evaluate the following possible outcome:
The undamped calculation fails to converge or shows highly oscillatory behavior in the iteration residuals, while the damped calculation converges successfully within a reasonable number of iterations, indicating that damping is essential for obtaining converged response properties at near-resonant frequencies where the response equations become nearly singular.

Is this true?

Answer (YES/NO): NO